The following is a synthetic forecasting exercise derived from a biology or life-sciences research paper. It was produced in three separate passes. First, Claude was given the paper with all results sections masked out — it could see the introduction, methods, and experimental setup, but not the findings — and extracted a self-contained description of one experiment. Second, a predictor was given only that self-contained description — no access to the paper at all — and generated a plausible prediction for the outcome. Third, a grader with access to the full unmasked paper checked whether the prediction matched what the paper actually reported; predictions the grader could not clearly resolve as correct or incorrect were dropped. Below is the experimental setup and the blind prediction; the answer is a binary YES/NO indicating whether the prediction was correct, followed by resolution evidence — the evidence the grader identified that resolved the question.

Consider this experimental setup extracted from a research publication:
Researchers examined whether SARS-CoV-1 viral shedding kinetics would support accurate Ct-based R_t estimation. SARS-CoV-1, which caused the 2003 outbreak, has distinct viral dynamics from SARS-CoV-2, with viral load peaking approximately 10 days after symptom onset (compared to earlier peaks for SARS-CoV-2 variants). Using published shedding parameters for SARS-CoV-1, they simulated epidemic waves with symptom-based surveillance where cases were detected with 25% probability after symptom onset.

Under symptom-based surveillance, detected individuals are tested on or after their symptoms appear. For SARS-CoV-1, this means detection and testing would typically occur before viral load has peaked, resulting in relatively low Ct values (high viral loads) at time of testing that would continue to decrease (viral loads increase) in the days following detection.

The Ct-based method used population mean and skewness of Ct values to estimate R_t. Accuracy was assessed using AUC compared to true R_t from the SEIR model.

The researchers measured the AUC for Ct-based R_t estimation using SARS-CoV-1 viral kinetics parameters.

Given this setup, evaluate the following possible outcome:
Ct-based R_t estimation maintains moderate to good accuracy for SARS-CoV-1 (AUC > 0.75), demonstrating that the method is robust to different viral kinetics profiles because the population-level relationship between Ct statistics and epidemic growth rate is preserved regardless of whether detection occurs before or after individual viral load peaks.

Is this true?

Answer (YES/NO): YES